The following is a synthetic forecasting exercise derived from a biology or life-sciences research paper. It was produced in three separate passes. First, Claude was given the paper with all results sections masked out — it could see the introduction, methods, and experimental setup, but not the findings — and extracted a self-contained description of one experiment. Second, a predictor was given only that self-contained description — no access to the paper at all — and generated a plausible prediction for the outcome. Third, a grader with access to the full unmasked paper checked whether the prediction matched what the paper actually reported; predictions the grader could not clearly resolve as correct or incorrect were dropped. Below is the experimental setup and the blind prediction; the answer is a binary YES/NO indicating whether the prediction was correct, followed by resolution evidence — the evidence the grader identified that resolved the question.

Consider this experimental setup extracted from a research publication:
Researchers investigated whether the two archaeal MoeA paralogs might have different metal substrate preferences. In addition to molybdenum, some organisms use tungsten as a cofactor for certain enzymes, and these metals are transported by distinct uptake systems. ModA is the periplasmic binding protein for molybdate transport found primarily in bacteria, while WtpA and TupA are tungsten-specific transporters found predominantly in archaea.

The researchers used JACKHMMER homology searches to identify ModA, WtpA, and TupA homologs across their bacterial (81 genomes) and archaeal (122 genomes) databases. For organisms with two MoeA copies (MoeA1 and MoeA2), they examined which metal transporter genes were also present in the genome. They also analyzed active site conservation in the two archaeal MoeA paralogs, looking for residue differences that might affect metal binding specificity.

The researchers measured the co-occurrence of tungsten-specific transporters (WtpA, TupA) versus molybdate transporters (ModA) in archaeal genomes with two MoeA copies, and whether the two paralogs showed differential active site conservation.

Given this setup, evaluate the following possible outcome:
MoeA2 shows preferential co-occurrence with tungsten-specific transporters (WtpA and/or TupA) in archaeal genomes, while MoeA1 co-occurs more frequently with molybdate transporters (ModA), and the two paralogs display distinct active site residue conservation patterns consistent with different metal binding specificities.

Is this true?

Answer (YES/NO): NO